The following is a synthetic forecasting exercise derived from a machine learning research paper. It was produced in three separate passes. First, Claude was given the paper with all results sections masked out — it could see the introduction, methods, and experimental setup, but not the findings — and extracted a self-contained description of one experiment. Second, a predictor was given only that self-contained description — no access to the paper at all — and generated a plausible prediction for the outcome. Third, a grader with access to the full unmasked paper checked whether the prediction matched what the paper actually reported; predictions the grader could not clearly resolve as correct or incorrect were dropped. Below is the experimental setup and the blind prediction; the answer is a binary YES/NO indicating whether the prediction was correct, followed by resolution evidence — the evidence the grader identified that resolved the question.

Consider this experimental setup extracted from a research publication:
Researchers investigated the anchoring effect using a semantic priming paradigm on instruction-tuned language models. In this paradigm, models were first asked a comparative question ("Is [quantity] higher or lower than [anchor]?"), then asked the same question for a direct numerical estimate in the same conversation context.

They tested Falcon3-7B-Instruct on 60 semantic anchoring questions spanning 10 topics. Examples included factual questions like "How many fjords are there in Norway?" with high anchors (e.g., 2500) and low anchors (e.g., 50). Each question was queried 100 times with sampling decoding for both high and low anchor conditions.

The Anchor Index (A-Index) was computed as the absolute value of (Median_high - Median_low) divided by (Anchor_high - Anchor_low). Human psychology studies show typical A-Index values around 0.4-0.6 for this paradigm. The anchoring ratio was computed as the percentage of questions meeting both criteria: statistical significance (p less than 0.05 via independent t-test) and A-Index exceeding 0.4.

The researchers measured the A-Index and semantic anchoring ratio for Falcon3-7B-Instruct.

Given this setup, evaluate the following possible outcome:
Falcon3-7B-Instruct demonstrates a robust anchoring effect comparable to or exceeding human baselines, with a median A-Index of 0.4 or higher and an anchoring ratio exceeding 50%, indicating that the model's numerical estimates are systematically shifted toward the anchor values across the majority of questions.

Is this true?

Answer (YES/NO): NO